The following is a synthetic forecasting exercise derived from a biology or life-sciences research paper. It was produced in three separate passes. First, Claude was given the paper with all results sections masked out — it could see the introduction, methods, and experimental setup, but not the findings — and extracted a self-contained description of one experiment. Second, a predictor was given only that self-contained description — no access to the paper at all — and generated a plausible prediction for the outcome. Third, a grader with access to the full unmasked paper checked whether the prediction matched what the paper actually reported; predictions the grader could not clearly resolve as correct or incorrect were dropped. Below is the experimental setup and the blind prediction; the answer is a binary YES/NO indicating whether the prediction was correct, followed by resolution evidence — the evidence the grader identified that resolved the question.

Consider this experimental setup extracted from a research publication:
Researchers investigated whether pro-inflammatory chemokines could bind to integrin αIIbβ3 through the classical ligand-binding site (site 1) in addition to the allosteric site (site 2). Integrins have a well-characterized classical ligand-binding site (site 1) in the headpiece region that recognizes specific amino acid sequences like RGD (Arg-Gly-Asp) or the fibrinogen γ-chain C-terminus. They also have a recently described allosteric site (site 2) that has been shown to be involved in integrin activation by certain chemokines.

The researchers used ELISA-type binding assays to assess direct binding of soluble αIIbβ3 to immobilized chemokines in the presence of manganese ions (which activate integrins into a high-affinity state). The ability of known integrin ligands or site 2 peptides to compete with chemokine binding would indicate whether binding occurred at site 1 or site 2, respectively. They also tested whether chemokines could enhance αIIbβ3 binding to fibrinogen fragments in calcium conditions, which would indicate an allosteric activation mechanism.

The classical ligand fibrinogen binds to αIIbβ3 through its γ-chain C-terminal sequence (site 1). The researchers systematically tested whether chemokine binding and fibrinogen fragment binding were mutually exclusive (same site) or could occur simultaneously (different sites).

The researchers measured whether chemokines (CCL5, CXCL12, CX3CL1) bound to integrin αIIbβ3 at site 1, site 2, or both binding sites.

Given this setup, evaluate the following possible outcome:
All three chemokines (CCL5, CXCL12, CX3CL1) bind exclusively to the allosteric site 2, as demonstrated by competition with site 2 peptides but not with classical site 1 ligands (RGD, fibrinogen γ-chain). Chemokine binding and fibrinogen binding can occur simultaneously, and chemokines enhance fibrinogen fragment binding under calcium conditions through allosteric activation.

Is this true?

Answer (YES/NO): NO